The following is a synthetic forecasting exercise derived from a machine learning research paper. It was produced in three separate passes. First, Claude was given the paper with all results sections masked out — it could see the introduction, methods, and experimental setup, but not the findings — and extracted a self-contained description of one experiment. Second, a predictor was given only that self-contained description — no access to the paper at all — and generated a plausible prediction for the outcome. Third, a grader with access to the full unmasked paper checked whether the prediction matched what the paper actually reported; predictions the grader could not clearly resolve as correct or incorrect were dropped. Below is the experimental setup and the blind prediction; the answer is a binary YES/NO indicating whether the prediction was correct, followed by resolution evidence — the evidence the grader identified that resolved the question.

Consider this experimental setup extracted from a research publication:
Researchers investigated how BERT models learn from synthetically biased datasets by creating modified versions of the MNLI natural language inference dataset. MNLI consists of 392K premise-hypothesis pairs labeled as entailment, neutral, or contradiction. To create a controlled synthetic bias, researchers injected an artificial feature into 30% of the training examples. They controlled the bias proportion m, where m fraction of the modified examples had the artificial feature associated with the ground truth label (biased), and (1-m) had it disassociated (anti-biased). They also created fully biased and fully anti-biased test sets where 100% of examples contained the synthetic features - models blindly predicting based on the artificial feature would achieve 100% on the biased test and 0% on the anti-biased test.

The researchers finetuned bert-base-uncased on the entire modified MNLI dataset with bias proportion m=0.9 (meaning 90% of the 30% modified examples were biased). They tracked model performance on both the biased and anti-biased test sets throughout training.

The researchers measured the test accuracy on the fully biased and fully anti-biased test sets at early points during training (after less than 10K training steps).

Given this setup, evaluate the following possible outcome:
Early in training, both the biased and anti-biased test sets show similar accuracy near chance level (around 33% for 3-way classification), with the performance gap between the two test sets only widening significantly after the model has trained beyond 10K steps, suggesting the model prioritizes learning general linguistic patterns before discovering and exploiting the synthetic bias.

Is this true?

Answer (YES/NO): NO